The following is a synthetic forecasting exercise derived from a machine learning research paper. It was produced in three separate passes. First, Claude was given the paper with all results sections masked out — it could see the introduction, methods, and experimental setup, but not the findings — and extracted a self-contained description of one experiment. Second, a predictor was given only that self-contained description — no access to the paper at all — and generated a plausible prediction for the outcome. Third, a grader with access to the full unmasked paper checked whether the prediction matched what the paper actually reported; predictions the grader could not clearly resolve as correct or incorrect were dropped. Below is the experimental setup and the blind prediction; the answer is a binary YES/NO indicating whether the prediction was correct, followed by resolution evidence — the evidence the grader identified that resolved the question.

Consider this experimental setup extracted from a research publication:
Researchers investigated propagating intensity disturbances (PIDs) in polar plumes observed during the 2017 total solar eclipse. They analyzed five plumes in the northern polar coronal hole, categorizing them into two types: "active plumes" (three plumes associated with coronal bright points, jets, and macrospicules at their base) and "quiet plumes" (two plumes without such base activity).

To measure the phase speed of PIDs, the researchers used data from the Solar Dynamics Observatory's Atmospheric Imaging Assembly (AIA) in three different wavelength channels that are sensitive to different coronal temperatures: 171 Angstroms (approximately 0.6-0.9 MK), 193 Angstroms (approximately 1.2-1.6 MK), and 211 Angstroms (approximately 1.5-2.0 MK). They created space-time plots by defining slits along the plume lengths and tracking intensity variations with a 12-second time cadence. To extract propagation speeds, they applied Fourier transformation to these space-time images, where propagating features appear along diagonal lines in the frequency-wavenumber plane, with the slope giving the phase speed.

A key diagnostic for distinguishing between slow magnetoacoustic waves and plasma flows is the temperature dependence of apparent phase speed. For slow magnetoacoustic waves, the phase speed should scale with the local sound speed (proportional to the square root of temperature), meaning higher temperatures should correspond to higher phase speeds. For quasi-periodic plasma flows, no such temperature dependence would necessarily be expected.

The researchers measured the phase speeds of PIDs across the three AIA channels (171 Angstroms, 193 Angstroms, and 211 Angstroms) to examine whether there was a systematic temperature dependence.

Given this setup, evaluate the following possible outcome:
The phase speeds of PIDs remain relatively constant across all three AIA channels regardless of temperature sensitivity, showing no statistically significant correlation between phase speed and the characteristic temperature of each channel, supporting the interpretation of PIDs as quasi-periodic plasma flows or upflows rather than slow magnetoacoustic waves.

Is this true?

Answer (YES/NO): NO